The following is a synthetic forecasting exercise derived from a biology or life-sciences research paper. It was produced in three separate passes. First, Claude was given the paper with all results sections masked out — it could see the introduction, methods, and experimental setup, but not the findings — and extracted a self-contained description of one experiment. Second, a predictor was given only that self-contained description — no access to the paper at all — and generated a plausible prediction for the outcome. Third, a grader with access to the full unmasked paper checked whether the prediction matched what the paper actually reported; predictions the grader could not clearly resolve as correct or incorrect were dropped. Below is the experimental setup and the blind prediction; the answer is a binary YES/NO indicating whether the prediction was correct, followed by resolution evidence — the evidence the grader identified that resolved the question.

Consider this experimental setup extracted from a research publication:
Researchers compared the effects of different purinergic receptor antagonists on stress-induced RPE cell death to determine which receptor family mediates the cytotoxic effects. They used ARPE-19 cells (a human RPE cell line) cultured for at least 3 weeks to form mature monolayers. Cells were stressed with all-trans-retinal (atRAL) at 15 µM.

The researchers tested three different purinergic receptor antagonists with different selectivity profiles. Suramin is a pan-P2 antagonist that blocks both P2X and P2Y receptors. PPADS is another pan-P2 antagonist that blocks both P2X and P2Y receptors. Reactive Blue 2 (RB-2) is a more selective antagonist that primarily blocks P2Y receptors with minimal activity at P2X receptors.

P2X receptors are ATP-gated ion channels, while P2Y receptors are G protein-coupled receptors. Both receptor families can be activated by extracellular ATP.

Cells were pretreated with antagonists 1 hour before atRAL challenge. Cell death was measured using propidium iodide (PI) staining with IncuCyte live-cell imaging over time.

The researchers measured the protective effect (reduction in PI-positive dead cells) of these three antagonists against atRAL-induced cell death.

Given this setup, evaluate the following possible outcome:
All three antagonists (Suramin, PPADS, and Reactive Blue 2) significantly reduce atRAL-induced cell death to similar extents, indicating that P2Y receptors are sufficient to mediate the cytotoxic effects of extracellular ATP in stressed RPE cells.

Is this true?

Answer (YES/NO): NO